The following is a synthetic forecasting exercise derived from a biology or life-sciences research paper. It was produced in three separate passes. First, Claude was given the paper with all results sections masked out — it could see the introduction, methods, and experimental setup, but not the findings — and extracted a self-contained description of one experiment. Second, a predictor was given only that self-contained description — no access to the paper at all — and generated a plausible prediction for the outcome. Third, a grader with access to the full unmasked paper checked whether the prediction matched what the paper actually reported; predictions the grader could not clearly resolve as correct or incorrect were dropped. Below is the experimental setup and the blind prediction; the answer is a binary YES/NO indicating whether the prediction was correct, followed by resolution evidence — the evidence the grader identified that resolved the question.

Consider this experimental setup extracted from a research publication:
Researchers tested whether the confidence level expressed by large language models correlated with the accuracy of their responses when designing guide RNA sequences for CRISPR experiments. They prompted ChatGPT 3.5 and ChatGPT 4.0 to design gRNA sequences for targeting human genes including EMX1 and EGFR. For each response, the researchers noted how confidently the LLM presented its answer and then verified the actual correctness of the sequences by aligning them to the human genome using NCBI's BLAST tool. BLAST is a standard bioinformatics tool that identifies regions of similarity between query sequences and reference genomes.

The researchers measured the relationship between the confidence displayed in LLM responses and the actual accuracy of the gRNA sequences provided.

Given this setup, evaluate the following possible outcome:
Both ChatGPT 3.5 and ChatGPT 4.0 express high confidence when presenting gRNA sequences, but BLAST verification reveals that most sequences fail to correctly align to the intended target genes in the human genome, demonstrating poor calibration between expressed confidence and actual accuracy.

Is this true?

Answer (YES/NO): YES